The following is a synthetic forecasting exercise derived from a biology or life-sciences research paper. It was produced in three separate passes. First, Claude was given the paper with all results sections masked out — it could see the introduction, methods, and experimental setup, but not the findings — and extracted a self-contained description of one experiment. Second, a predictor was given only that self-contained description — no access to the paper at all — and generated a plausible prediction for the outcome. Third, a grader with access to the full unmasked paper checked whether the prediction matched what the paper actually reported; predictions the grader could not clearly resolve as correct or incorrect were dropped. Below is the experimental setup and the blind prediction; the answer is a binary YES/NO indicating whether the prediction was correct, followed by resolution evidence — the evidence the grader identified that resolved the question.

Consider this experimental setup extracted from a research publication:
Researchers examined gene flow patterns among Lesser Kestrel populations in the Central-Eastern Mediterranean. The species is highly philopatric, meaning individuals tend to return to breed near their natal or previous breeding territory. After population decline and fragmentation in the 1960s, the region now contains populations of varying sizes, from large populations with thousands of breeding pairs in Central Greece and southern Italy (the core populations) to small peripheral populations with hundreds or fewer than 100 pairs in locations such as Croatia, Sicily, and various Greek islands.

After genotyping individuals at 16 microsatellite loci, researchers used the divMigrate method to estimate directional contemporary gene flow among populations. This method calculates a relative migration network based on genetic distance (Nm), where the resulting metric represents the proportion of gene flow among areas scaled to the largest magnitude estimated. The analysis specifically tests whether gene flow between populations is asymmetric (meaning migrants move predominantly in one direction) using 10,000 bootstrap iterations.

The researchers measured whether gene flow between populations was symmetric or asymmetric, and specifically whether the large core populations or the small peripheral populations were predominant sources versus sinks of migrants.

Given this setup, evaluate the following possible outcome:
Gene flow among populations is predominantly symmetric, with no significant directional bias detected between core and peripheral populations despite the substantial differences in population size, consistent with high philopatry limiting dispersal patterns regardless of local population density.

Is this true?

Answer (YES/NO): YES